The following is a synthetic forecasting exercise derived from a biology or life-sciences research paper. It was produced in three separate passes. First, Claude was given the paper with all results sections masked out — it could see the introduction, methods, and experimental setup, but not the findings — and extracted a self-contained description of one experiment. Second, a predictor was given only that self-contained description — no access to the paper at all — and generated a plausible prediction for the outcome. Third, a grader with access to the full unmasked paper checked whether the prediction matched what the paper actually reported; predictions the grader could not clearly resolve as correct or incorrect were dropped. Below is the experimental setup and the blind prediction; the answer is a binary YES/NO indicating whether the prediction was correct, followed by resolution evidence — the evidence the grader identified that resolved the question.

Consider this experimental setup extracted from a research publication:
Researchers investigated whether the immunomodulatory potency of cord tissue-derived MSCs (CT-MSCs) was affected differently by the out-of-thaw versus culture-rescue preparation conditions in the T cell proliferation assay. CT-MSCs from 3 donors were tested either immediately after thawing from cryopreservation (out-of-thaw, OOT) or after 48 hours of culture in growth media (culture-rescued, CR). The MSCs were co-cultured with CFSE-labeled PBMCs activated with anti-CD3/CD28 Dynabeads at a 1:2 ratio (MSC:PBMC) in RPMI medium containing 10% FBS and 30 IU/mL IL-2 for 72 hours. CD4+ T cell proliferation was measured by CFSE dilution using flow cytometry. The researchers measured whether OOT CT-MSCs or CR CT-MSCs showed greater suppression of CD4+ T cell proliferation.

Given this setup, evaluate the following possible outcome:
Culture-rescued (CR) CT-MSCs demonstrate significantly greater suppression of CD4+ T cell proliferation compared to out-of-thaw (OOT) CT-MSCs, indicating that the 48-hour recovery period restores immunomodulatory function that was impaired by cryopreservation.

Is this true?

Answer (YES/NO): YES